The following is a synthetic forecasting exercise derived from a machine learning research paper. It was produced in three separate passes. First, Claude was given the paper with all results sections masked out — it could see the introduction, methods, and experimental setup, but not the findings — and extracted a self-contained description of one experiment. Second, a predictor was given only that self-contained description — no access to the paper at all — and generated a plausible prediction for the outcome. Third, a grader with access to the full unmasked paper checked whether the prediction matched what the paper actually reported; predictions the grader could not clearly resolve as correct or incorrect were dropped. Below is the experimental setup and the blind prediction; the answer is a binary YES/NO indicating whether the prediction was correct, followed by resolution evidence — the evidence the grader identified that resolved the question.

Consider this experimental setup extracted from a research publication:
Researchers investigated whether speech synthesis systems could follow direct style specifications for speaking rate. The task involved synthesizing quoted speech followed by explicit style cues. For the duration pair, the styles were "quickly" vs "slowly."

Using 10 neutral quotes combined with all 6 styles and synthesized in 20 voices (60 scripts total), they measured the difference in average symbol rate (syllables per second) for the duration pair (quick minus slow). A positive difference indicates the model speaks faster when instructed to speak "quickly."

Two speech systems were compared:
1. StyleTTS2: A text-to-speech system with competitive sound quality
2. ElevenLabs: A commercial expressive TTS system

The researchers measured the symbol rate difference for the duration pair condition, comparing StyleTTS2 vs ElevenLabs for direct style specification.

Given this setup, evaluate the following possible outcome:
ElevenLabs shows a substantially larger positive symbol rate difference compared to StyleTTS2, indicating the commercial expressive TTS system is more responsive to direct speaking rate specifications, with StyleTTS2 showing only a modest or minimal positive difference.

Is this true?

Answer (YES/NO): NO